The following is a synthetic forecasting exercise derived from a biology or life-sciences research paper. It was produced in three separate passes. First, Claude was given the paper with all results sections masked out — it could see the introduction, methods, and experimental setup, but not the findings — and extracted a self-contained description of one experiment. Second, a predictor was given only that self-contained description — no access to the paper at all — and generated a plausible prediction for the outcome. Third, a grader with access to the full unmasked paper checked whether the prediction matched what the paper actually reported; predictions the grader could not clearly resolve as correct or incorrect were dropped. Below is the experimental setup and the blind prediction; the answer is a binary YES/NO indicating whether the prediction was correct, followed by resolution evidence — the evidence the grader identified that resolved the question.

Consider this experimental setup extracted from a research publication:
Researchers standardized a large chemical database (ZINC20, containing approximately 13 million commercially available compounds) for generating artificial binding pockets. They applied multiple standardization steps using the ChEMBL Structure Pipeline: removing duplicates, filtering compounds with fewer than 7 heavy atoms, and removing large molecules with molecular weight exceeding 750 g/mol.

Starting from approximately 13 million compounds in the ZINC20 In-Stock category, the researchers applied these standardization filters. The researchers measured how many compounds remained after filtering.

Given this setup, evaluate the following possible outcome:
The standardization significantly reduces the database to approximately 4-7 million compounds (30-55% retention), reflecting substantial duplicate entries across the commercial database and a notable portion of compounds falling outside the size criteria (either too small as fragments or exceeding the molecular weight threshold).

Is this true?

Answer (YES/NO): NO